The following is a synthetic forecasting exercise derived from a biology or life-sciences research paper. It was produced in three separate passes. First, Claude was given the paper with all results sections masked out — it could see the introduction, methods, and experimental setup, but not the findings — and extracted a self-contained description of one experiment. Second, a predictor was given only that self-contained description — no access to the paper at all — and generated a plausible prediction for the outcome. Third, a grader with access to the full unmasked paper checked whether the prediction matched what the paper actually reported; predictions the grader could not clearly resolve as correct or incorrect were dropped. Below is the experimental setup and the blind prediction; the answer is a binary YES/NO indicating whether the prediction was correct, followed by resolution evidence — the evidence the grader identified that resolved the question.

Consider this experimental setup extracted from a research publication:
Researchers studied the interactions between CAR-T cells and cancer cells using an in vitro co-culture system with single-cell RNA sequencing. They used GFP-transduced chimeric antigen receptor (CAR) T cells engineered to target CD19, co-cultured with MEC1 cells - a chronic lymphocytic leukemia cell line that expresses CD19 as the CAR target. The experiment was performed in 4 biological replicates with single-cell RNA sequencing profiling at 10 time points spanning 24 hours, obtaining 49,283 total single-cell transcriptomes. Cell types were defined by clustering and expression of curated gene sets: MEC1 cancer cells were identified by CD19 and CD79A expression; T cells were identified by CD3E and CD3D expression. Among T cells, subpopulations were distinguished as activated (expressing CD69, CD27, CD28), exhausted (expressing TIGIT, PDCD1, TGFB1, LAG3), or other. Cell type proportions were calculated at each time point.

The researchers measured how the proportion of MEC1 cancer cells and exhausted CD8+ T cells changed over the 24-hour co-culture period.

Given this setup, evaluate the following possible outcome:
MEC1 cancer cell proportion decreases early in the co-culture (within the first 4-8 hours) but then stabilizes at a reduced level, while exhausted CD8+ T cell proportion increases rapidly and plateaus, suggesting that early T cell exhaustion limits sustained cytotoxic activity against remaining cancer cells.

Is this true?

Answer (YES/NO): NO